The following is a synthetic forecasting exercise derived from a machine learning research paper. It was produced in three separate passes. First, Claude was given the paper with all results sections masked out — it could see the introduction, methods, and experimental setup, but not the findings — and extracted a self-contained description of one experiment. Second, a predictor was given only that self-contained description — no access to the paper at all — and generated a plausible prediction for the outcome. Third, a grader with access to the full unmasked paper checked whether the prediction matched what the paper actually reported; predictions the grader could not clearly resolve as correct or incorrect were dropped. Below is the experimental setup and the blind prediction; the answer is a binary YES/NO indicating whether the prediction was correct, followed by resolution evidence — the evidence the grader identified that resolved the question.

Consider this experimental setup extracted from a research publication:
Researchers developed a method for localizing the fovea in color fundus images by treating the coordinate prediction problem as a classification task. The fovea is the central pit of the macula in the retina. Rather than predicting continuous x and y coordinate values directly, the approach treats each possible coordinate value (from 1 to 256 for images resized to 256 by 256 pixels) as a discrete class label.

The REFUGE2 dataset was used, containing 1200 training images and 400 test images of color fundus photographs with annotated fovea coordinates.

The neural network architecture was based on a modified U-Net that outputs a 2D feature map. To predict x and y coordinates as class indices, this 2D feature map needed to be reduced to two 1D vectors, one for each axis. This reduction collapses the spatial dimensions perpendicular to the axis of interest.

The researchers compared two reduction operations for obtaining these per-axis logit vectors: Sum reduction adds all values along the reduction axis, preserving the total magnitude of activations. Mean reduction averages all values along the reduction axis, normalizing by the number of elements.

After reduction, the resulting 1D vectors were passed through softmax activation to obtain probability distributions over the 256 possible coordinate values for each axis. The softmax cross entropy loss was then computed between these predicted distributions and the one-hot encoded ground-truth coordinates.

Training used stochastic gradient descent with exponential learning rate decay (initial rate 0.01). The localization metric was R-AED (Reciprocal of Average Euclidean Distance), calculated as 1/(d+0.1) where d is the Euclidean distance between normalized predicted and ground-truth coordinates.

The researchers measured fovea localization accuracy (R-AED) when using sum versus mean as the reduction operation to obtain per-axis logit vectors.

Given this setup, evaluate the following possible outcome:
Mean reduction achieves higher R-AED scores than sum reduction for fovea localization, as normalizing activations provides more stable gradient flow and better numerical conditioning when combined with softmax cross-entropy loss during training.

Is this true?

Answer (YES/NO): NO